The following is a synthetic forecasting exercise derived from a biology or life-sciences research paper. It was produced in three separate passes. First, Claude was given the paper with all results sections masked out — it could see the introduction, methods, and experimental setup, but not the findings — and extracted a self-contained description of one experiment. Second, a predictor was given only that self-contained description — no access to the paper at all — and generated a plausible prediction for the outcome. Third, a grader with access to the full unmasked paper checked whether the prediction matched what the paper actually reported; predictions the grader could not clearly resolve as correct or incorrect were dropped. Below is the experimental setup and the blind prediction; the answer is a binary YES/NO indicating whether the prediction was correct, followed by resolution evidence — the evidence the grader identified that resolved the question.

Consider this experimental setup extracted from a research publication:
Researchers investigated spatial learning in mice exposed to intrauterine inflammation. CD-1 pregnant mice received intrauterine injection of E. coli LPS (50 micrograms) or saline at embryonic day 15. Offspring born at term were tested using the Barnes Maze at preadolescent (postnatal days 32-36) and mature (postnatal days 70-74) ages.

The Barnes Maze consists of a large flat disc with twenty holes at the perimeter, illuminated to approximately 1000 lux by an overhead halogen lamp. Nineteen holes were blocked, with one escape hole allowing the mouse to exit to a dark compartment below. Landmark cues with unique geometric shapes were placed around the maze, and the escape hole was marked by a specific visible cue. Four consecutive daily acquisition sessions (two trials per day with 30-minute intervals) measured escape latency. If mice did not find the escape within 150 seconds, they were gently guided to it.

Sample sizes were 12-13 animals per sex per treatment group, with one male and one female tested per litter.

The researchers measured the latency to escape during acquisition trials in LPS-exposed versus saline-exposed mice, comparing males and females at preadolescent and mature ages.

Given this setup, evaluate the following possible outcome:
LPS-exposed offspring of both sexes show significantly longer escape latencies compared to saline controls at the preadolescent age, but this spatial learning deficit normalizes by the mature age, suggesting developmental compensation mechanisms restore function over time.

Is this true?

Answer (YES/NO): NO